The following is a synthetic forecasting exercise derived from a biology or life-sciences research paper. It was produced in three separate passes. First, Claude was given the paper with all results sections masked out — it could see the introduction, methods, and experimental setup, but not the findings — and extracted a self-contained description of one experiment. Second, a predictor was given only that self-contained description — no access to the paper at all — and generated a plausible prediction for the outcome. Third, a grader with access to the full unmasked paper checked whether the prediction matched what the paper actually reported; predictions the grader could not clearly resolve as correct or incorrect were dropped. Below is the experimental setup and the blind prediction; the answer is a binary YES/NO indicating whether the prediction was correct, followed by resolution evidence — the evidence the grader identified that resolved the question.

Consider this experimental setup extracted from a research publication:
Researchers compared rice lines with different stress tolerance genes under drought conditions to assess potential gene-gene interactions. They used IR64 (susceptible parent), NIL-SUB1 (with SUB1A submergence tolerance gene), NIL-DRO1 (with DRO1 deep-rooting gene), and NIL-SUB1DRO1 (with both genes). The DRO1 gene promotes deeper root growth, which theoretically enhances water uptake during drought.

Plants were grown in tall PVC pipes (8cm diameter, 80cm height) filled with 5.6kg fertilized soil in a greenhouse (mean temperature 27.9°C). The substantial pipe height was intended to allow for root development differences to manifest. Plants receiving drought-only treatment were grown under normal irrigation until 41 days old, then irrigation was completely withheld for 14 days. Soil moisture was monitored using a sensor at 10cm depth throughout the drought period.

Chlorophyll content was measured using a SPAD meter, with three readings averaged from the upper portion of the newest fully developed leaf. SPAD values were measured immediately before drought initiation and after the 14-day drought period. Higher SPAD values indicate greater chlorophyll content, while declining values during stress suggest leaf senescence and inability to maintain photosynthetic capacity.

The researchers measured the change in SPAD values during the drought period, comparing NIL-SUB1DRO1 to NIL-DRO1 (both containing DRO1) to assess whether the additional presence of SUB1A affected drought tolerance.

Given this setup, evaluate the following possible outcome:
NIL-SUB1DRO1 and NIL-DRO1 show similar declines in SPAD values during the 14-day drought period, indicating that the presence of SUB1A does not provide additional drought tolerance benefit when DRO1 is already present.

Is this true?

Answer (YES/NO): NO